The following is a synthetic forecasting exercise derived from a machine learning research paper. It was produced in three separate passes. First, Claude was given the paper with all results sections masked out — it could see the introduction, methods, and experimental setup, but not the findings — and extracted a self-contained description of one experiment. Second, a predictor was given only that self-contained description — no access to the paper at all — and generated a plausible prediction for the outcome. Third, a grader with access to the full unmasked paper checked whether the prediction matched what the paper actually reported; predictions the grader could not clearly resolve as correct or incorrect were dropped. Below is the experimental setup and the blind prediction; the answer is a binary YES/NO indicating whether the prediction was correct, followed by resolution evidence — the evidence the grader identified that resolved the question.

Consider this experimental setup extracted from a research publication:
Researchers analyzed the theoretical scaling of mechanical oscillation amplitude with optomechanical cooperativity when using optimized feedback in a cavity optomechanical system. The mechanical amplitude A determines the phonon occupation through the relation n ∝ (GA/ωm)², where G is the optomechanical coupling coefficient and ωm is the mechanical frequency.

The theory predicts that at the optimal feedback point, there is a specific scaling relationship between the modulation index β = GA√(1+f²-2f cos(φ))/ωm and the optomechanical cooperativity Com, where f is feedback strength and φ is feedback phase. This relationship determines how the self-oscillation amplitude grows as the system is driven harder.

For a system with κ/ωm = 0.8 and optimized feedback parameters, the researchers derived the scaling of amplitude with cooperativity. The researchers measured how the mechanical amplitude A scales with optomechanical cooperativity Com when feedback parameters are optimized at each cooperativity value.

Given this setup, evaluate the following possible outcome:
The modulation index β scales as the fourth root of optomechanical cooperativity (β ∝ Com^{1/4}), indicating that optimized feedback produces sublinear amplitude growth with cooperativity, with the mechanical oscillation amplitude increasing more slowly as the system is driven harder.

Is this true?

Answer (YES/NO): NO